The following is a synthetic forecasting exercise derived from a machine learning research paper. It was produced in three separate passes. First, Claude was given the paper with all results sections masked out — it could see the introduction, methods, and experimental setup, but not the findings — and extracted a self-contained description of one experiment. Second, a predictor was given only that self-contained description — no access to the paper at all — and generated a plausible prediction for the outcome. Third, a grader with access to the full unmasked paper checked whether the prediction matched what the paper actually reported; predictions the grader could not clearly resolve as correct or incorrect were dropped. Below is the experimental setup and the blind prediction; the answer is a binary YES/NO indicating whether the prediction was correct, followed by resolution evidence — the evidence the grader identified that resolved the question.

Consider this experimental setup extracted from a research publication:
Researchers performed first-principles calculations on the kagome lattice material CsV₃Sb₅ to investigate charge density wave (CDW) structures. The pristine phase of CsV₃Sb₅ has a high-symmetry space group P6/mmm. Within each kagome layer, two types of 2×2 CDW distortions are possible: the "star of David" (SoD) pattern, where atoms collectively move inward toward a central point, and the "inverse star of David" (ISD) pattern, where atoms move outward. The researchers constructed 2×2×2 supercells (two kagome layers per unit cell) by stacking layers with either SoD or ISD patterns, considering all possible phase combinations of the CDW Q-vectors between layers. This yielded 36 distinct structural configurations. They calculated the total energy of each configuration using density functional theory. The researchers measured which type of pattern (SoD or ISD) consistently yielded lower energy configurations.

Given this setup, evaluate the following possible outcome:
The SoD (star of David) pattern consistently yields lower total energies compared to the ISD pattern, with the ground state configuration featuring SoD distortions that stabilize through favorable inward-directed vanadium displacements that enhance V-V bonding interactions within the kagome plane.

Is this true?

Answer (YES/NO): NO